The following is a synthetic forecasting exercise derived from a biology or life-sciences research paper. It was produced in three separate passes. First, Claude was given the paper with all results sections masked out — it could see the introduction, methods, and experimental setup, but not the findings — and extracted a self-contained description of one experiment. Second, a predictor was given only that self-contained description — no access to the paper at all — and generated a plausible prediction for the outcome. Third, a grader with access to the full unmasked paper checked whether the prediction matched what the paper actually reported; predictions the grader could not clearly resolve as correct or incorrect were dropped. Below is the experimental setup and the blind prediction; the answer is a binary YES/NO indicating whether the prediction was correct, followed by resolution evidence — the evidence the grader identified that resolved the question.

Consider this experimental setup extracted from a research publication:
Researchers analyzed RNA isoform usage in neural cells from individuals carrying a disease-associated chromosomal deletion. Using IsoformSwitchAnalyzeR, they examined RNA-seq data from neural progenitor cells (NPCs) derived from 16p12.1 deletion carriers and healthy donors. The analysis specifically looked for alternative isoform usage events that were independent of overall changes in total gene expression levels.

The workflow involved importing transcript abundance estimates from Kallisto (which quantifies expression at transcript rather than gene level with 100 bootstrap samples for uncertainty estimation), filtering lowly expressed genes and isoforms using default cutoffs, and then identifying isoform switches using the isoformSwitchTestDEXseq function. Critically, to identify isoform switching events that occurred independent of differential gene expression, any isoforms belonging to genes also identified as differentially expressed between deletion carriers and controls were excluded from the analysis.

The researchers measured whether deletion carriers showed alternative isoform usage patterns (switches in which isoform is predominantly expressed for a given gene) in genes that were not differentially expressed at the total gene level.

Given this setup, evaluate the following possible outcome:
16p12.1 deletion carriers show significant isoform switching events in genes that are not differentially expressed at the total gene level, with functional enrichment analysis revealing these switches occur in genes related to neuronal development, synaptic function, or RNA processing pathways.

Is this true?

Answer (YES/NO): NO